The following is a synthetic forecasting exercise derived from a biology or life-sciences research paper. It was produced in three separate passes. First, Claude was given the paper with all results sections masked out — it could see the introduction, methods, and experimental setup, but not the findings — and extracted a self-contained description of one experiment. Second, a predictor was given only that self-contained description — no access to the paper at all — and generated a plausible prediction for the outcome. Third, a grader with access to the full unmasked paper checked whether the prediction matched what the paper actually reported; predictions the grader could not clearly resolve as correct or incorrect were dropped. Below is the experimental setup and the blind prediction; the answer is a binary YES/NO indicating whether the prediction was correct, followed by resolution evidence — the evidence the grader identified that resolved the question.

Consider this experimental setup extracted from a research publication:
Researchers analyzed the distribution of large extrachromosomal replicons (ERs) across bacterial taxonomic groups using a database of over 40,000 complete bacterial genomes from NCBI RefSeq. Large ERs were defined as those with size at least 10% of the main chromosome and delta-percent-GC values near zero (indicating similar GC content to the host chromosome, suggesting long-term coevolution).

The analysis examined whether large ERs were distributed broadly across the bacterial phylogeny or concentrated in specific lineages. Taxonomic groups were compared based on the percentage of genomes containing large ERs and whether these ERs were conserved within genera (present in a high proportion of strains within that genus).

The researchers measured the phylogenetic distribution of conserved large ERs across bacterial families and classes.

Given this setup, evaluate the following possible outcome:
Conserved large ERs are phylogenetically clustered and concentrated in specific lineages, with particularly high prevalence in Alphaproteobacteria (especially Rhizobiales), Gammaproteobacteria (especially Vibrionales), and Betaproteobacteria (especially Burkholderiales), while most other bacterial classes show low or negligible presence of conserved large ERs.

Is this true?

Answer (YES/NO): YES